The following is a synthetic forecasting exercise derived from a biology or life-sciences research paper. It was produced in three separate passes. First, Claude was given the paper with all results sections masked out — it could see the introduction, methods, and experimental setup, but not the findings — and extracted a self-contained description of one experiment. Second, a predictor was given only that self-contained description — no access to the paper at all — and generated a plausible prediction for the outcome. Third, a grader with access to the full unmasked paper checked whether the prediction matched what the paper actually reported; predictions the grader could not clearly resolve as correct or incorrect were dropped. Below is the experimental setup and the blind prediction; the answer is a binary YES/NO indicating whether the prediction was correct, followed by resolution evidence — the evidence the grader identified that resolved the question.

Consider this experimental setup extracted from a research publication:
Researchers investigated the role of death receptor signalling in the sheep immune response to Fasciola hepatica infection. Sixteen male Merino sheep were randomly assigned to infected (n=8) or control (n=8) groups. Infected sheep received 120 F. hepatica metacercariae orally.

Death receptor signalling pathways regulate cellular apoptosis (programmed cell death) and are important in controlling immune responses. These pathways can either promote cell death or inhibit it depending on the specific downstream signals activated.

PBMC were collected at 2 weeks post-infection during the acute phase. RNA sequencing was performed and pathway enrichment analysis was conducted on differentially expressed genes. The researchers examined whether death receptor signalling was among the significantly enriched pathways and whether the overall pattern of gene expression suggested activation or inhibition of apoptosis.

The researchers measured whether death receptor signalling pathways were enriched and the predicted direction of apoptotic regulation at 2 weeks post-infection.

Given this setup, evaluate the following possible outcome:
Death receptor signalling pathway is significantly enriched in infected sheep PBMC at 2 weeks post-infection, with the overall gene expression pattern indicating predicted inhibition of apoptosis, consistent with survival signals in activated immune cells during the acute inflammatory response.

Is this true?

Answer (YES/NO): YES